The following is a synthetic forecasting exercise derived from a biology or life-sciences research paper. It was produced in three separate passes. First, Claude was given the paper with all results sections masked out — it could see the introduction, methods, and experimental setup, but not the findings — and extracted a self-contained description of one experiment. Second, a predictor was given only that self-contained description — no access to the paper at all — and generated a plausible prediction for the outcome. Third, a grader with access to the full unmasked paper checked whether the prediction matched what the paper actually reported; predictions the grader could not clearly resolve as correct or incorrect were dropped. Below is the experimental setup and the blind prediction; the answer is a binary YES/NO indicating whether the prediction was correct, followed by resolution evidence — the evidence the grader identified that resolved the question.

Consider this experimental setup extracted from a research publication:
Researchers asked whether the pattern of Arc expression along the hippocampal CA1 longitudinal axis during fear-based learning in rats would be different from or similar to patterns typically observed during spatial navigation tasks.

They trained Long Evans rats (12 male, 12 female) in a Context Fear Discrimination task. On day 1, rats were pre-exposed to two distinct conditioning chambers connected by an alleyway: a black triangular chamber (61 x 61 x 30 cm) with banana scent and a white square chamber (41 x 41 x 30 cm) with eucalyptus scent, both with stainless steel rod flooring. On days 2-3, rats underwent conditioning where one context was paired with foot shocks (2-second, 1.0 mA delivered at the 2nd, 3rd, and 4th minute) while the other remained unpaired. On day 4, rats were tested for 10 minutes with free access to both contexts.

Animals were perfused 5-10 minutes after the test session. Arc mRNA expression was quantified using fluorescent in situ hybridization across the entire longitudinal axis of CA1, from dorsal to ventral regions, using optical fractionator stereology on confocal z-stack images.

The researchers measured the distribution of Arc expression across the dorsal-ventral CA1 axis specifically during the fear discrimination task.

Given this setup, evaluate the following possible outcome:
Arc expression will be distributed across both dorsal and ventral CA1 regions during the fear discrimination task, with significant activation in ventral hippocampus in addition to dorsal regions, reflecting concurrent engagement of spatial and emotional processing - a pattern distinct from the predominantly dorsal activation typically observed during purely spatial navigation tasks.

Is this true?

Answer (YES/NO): NO